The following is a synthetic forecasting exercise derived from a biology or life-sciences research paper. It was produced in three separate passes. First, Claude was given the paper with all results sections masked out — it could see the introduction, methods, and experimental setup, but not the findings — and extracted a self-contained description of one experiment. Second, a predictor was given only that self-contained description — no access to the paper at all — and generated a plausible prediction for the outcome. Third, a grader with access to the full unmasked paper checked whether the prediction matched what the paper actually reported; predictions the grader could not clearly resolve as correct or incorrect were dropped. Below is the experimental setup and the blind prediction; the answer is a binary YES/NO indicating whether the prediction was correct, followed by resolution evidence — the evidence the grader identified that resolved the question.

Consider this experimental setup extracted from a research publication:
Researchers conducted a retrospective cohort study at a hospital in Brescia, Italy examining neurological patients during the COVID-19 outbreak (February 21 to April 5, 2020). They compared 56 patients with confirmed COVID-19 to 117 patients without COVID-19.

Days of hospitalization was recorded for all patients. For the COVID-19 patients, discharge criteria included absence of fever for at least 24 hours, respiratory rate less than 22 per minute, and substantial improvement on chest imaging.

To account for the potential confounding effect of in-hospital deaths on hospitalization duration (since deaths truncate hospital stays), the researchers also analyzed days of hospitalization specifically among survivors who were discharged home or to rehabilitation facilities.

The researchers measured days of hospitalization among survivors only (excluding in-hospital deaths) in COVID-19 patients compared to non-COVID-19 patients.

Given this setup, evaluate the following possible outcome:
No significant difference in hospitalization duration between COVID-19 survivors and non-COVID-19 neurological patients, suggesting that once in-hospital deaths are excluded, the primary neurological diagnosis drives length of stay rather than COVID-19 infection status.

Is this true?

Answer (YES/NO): NO